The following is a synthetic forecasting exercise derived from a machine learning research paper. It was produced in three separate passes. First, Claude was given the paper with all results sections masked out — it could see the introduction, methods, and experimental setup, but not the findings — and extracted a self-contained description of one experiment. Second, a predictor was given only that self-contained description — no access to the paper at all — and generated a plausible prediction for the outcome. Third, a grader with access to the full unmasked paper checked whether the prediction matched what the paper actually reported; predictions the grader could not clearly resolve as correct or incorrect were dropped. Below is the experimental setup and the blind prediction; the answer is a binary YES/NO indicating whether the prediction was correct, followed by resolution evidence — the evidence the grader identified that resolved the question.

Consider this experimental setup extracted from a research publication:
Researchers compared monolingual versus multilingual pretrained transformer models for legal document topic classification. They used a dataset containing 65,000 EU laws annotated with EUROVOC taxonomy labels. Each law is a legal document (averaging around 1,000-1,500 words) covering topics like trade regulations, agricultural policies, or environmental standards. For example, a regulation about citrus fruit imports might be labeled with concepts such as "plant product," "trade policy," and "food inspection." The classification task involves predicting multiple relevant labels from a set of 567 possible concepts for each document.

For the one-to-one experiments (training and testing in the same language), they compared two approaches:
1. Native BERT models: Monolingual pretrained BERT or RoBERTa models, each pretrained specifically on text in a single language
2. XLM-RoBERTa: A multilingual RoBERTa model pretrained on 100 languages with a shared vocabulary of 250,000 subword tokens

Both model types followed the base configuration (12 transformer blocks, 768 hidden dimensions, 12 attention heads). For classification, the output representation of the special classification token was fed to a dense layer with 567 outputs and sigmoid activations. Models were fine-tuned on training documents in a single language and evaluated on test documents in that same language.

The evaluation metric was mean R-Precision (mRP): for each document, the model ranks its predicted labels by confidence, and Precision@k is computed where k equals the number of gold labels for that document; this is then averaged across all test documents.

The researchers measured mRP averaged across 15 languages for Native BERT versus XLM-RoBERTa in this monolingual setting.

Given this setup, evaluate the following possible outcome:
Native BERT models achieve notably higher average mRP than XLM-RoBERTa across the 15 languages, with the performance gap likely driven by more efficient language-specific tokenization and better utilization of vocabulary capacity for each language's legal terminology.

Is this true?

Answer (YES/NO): NO